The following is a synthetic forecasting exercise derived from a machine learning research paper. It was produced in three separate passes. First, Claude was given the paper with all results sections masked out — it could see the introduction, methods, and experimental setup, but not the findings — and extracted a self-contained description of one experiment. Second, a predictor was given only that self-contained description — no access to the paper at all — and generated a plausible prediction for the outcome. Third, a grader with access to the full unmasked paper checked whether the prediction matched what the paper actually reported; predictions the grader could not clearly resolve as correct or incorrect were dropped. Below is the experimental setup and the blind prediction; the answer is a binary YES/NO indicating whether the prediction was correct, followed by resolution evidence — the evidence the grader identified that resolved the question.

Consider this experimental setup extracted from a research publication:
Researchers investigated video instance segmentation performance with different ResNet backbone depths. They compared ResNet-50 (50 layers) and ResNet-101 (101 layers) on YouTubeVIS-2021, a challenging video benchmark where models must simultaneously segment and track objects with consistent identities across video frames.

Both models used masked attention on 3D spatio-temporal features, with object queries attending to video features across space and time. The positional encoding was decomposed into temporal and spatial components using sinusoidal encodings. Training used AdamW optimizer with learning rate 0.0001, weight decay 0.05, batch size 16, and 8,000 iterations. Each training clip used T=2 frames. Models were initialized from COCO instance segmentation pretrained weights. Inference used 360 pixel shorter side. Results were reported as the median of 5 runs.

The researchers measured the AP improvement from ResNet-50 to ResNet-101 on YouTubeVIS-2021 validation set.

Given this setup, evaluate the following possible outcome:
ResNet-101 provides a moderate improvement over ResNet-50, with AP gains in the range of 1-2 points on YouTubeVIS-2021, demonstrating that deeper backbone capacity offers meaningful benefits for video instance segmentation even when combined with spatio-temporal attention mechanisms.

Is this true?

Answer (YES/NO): YES